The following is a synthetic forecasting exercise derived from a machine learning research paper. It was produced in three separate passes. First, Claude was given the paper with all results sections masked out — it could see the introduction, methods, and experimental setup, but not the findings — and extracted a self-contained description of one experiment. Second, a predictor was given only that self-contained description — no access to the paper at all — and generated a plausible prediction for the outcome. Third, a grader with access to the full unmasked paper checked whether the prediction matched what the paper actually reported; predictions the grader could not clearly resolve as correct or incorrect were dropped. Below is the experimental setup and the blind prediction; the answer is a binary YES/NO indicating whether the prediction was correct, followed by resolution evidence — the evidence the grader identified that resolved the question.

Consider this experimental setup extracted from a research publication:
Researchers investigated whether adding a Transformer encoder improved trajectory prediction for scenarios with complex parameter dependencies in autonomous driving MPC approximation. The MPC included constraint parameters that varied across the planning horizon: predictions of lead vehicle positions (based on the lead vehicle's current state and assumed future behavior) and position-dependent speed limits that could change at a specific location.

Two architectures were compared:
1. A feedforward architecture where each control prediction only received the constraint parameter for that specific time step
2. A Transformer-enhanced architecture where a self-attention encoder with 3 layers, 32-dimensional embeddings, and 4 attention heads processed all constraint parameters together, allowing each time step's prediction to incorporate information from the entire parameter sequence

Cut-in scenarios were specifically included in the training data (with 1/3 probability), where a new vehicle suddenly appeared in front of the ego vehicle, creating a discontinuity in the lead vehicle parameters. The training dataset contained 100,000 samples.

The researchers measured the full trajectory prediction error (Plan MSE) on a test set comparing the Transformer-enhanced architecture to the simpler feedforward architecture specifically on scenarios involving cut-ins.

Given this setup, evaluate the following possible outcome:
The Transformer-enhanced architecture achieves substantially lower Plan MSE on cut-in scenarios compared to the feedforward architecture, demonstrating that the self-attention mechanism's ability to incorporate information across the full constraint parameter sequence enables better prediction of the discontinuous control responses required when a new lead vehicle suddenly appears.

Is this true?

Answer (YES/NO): YES